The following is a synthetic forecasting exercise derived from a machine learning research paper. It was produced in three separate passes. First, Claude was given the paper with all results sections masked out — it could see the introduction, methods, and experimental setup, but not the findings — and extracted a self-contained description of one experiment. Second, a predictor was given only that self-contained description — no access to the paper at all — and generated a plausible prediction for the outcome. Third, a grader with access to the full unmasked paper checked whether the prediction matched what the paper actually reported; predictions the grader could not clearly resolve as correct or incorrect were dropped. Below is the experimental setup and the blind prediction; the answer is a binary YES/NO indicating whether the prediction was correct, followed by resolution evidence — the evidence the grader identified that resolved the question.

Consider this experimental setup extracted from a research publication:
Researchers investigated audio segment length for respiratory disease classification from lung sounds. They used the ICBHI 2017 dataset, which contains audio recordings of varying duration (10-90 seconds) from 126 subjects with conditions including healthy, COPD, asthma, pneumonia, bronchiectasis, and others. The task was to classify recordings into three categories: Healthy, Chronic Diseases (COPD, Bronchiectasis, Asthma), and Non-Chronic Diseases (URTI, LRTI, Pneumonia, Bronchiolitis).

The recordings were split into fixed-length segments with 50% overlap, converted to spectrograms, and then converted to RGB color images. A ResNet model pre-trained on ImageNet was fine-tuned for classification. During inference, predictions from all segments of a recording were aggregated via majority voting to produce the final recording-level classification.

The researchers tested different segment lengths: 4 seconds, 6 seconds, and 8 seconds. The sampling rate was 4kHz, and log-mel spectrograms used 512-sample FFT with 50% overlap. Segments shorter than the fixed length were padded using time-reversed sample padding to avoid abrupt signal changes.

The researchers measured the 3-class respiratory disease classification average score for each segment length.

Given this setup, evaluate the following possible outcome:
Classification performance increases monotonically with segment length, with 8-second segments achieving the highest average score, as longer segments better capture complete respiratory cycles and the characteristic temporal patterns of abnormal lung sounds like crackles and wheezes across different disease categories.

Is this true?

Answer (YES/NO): NO